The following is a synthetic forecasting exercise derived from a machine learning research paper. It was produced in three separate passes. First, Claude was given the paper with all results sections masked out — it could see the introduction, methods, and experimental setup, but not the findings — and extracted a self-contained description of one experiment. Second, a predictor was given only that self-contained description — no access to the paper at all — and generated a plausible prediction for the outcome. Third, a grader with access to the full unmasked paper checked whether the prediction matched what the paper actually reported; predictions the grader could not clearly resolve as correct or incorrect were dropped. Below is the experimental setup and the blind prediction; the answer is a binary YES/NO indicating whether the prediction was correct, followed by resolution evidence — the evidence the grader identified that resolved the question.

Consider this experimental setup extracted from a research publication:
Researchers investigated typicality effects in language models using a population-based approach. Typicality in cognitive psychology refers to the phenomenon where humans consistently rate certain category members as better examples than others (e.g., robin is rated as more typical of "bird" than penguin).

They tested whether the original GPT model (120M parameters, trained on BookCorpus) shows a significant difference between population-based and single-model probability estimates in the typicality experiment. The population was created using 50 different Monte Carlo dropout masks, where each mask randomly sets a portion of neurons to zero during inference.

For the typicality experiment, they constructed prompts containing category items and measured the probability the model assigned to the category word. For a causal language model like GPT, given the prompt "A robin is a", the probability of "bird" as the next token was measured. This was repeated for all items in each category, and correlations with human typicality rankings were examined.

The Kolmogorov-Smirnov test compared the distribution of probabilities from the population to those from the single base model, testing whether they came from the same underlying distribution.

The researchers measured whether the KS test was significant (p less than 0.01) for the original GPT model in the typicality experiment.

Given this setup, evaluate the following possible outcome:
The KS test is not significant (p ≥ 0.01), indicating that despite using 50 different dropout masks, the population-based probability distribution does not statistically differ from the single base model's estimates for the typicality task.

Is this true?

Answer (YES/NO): NO